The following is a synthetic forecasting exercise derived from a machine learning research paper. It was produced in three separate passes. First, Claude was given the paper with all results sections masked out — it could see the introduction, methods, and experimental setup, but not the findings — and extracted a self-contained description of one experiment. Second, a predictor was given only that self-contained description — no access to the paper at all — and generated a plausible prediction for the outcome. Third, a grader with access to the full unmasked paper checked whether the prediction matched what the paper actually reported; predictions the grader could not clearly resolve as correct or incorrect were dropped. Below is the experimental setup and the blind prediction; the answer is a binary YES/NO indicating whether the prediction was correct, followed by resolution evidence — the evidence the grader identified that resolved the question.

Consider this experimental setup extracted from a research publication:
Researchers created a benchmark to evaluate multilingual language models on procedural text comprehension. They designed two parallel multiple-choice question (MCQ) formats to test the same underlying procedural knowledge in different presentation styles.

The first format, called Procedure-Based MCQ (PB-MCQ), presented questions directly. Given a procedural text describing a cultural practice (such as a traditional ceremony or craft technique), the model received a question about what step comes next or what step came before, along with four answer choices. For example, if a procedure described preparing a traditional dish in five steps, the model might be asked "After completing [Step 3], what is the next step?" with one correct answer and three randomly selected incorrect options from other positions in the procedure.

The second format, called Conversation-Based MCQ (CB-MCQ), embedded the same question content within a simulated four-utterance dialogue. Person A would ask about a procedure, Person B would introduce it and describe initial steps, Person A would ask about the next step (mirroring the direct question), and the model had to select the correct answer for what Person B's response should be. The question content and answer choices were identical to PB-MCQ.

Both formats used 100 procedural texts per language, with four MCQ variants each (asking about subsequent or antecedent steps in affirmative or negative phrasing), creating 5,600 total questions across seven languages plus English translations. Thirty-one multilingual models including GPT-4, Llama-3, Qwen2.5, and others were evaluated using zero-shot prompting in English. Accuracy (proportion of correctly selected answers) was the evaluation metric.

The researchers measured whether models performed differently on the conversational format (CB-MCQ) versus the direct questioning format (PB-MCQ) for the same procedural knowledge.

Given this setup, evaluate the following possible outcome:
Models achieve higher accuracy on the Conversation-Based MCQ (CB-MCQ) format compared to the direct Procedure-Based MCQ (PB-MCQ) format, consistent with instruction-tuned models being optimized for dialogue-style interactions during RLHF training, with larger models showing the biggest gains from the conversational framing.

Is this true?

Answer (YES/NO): NO